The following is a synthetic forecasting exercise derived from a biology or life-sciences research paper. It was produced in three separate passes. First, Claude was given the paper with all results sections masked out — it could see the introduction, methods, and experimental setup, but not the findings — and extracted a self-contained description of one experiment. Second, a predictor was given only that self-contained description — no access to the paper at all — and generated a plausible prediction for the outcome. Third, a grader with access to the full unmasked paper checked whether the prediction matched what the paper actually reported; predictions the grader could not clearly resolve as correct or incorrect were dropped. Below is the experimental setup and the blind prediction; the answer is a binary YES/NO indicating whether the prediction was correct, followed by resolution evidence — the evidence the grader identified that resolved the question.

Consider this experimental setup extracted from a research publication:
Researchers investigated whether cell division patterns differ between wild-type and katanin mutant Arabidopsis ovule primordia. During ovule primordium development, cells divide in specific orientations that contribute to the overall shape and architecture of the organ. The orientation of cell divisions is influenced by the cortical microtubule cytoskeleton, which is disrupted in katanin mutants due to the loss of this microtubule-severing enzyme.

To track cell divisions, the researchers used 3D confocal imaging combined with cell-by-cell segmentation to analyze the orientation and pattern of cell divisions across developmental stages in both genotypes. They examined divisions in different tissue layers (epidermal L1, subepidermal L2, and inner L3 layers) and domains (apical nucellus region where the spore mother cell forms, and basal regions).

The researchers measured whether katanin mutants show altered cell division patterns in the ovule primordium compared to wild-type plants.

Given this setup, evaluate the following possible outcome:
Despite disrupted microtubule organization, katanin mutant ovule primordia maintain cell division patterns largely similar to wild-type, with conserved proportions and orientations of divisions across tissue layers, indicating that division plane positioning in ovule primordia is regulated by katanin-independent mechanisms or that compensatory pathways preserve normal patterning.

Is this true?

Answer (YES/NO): NO